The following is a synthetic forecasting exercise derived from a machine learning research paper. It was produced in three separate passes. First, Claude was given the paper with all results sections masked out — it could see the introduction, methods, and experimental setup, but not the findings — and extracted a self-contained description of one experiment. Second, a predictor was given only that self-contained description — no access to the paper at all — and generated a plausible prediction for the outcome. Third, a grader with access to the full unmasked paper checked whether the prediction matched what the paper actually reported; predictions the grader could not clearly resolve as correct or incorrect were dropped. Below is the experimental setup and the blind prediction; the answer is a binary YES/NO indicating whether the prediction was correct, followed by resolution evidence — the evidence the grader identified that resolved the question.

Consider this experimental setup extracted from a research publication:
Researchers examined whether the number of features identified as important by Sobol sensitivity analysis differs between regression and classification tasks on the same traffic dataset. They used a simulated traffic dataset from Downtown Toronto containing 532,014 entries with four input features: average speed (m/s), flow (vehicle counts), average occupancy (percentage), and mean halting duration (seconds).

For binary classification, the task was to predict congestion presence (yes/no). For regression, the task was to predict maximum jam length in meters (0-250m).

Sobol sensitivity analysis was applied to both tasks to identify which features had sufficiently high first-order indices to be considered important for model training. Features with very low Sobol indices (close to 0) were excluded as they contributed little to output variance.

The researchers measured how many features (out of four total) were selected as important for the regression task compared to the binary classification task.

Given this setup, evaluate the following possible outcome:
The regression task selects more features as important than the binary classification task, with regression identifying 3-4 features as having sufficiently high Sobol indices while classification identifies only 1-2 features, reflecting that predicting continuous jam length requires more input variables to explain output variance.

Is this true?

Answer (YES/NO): NO